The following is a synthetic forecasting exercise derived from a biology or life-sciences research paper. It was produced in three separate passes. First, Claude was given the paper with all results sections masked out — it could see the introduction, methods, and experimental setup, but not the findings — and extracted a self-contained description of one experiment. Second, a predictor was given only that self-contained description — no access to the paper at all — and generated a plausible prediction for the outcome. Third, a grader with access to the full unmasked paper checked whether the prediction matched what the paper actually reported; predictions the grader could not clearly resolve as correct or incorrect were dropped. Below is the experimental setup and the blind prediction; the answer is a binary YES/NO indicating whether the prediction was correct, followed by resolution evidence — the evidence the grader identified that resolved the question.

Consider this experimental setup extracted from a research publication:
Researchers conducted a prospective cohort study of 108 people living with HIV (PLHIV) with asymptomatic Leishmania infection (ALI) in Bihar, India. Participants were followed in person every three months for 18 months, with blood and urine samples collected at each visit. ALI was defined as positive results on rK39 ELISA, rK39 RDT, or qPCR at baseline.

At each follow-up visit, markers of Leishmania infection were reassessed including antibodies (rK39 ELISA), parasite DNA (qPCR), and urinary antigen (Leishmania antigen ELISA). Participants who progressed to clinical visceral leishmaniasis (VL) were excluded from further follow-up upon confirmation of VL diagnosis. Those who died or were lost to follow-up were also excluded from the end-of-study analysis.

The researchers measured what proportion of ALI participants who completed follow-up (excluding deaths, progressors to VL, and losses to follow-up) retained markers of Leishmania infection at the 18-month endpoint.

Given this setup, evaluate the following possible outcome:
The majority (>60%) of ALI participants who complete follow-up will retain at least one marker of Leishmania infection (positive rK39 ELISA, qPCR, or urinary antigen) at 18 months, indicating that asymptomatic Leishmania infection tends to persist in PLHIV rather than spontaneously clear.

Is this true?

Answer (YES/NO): NO